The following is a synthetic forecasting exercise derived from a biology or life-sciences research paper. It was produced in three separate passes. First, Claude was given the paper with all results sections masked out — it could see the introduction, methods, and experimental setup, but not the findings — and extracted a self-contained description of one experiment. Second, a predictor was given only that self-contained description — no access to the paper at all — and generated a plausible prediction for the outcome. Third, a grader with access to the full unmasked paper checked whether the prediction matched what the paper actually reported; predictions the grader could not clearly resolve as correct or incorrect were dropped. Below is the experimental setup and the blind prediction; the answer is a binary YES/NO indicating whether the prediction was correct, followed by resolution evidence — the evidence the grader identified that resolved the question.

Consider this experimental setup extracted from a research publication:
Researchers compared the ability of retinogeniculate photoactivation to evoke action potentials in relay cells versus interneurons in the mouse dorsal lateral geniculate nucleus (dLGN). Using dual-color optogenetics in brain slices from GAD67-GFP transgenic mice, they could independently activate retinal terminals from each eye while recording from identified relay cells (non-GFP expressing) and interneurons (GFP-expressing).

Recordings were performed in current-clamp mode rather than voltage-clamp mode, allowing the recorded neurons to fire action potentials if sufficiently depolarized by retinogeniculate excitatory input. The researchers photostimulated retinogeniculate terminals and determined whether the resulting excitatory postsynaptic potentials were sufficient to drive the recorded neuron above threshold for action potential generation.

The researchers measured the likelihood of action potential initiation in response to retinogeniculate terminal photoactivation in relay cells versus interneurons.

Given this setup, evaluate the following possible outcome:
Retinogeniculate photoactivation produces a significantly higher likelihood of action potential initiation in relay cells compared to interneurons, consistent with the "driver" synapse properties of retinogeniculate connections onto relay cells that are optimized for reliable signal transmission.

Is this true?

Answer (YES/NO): NO